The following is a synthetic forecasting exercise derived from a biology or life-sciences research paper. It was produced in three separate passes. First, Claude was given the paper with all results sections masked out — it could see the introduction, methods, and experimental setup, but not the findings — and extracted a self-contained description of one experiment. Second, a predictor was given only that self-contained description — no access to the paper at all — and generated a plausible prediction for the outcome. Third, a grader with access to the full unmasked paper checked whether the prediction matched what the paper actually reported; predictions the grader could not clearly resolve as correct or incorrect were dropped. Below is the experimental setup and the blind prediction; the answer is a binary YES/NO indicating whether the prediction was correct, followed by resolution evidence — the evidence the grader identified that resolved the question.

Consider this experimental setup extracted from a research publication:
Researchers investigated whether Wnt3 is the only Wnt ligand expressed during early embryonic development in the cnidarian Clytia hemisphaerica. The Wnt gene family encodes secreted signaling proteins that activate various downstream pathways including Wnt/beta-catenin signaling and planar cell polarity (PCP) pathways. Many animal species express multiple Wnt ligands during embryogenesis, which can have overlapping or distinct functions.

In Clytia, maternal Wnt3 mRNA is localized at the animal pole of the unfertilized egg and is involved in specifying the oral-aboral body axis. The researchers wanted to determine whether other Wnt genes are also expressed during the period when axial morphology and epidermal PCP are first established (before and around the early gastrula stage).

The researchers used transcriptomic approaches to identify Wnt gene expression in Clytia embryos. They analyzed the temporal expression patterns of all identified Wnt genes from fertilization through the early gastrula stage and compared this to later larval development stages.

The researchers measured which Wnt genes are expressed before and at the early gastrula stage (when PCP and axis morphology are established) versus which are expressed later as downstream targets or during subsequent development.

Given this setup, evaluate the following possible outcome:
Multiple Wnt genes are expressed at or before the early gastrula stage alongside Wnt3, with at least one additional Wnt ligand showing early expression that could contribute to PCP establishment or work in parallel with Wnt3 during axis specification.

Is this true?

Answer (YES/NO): NO